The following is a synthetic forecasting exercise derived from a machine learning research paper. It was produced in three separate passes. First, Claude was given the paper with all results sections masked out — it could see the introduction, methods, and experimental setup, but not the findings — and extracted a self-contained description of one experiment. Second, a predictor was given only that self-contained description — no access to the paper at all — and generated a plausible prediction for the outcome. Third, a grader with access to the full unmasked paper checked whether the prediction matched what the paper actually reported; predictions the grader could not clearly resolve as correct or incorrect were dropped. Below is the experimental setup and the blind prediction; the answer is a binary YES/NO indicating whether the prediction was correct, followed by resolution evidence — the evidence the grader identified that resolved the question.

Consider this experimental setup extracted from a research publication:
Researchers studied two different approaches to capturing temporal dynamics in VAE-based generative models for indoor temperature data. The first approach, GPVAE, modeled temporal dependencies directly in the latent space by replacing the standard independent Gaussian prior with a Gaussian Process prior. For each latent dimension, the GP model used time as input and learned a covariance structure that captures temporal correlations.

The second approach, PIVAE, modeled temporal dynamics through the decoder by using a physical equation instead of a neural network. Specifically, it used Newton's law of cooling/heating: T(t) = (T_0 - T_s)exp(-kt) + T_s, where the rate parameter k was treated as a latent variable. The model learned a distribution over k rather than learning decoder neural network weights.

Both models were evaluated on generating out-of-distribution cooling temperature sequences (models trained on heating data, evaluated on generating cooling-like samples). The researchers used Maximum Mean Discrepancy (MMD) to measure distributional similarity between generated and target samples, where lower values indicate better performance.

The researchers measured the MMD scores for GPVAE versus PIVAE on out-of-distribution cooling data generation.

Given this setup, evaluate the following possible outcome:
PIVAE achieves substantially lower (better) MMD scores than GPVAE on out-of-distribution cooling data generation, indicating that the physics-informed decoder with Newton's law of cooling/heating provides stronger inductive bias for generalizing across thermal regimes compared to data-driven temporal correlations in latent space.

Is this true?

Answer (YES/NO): NO